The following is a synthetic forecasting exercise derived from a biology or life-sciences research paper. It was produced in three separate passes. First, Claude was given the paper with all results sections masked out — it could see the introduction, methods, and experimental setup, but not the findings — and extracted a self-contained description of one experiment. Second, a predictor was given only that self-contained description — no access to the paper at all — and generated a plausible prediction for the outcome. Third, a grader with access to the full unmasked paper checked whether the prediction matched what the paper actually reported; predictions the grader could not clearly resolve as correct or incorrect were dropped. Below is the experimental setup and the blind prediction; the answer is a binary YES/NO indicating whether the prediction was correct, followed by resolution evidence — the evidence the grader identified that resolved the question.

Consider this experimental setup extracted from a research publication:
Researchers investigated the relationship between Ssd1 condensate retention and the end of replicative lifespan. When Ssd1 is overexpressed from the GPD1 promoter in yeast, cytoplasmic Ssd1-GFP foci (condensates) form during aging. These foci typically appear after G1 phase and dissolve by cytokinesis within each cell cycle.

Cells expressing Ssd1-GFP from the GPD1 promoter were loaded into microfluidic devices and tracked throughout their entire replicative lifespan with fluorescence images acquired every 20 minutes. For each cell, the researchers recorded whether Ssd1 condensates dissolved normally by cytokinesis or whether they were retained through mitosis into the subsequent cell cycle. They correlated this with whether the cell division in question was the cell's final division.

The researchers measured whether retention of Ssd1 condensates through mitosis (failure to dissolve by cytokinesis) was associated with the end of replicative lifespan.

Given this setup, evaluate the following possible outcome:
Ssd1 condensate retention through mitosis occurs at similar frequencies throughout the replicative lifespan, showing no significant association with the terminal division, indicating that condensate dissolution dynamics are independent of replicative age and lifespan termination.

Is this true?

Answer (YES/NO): NO